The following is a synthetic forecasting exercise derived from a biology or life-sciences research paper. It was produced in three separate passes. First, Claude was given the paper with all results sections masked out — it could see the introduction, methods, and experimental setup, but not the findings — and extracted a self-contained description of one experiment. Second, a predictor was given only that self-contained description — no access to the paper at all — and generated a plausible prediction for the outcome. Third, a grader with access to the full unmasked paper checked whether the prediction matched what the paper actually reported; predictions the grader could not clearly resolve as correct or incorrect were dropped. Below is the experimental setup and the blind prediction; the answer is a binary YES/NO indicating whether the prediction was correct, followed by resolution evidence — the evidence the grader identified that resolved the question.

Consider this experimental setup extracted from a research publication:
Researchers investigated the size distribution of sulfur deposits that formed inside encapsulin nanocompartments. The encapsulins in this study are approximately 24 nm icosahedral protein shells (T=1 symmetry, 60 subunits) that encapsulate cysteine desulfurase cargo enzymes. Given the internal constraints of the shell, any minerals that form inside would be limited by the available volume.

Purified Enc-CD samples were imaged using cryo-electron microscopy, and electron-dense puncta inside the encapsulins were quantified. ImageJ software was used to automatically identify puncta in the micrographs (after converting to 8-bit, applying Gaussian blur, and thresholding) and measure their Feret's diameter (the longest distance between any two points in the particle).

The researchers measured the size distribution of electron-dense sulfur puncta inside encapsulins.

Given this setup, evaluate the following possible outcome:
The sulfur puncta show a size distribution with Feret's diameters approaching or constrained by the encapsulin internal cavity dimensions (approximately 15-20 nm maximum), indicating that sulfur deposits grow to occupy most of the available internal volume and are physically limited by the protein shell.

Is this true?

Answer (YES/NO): NO